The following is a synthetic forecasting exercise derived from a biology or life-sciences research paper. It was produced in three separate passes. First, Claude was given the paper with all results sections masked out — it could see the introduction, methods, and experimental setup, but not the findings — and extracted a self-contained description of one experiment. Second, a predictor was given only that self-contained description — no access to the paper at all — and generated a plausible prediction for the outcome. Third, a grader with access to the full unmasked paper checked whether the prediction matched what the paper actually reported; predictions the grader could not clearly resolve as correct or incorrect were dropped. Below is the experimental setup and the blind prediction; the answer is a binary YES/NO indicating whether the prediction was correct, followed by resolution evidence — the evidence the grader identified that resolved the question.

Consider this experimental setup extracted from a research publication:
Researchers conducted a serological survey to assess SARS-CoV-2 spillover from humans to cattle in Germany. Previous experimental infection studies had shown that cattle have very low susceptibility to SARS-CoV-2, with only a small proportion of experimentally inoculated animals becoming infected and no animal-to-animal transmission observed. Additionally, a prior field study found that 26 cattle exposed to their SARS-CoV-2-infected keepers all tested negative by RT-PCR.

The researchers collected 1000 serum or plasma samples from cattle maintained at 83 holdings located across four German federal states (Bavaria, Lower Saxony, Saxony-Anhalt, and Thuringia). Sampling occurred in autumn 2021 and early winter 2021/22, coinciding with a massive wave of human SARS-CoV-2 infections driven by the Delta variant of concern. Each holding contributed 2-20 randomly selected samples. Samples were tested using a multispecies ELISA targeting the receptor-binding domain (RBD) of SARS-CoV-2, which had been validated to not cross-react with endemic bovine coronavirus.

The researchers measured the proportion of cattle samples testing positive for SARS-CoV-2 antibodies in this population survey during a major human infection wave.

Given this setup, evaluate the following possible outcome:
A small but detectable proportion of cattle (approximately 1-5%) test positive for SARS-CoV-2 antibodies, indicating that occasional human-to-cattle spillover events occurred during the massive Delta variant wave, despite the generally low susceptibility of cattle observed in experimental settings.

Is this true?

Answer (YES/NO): YES